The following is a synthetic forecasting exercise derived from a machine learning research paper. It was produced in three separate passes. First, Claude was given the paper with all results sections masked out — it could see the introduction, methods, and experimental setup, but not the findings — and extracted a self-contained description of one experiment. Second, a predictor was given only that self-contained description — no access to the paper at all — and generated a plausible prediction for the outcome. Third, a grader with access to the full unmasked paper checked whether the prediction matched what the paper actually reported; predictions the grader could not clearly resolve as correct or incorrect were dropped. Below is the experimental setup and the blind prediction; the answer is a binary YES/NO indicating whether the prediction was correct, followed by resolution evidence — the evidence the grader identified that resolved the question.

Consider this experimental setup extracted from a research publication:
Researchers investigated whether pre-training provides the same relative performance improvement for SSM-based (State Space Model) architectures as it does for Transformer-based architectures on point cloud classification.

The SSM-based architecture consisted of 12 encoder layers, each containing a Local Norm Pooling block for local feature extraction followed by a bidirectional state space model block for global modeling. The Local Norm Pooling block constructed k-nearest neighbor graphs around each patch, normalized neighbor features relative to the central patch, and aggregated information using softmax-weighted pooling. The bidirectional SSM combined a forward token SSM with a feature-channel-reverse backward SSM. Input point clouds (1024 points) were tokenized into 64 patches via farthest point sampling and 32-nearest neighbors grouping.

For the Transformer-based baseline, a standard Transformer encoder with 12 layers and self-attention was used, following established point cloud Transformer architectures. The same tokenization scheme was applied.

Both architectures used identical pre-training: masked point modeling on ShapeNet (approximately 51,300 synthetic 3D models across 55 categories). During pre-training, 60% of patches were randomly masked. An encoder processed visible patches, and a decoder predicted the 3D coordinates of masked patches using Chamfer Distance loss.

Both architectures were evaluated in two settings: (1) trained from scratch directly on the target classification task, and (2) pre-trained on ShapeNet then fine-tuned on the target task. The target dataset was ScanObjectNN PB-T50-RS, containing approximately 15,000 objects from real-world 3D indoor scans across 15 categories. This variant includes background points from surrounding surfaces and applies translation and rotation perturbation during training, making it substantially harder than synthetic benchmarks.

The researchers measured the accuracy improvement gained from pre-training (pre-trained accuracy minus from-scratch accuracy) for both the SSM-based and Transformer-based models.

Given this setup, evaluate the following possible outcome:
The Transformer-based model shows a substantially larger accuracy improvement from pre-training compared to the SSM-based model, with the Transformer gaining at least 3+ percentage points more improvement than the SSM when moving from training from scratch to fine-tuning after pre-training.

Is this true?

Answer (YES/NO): YES